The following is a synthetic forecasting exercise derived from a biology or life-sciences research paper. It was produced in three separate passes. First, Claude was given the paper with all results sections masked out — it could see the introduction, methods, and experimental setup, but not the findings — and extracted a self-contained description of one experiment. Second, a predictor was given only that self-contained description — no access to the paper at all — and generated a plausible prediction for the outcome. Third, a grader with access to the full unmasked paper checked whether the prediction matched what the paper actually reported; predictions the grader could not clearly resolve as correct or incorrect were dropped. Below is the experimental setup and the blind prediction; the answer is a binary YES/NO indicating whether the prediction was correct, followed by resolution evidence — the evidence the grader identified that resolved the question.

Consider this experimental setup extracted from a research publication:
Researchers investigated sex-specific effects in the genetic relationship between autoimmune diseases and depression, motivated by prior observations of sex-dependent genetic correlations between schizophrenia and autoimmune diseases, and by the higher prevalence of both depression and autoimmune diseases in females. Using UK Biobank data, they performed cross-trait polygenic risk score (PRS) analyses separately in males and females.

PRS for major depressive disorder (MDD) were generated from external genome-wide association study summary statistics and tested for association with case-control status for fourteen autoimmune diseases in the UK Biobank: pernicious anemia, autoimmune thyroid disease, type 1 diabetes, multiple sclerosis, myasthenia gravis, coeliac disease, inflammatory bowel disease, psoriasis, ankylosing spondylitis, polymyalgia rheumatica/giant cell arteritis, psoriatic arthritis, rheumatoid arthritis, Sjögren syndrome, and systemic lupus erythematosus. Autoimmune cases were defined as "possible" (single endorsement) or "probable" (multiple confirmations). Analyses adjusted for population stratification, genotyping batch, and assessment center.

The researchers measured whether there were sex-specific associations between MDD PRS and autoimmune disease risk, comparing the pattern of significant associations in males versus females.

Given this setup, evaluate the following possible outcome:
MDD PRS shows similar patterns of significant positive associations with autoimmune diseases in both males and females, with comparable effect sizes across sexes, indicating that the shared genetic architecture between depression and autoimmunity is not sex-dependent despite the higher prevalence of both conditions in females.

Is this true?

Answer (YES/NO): NO